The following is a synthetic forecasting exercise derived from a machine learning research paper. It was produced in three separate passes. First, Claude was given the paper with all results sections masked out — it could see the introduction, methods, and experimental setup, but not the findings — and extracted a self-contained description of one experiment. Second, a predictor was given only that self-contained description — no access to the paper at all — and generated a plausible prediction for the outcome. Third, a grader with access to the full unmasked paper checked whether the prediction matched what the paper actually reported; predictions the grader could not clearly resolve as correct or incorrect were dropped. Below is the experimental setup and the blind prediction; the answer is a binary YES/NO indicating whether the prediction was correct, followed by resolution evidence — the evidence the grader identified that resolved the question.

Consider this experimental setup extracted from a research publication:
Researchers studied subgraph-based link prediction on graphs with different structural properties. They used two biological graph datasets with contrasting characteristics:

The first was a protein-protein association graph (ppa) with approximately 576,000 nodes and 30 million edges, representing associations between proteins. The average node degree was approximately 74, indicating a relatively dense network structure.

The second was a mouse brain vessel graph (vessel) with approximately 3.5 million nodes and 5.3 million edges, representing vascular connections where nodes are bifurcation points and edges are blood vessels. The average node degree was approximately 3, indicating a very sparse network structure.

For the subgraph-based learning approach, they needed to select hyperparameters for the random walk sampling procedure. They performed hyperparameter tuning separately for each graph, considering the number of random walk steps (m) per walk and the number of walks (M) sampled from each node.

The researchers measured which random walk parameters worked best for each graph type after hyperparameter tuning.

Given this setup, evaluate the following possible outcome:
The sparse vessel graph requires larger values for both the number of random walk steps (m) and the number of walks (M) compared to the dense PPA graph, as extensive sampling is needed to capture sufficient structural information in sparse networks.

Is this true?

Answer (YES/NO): NO